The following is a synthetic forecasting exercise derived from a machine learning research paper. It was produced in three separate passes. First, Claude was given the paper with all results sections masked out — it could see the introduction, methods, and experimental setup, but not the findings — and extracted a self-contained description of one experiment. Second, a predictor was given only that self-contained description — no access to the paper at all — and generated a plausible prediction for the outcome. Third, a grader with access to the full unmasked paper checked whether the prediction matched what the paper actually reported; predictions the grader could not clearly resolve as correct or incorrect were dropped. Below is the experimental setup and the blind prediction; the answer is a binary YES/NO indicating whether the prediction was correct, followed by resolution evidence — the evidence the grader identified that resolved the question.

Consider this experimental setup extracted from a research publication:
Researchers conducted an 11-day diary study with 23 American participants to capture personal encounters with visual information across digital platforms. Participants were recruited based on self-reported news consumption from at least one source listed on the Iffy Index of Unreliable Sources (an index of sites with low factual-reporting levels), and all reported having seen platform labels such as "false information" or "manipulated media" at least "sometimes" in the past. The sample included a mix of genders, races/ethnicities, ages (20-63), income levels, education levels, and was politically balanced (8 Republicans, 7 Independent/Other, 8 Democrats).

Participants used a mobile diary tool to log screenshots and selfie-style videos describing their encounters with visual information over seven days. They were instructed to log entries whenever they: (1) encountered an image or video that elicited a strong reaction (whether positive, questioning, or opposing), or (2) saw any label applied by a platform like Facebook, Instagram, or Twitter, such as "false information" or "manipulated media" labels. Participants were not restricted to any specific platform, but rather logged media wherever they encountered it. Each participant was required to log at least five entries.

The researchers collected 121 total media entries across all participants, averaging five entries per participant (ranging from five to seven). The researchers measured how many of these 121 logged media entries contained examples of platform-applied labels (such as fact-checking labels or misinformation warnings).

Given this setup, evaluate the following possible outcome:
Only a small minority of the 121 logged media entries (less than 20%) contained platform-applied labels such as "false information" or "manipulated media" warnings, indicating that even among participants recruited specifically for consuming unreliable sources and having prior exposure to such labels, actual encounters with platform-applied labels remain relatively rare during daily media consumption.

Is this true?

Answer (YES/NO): YES